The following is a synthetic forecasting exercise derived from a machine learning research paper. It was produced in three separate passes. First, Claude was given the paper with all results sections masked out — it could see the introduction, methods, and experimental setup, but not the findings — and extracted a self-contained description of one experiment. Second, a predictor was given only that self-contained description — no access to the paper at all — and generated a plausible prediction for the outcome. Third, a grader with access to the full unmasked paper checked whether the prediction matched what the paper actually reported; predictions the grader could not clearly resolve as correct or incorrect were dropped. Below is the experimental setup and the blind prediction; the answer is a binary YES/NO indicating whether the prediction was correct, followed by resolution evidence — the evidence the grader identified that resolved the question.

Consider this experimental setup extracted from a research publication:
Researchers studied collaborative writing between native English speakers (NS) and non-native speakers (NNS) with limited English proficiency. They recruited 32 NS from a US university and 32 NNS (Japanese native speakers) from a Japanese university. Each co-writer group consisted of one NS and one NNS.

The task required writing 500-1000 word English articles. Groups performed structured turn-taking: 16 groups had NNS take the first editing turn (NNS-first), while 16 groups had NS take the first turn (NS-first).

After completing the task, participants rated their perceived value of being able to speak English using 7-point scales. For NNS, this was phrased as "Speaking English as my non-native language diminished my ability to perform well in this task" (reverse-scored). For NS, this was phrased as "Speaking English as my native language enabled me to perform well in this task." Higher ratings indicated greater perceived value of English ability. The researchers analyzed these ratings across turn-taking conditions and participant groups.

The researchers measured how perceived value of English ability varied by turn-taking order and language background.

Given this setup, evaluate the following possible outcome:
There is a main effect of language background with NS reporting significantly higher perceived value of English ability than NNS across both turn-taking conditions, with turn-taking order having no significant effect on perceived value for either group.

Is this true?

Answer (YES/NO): YES